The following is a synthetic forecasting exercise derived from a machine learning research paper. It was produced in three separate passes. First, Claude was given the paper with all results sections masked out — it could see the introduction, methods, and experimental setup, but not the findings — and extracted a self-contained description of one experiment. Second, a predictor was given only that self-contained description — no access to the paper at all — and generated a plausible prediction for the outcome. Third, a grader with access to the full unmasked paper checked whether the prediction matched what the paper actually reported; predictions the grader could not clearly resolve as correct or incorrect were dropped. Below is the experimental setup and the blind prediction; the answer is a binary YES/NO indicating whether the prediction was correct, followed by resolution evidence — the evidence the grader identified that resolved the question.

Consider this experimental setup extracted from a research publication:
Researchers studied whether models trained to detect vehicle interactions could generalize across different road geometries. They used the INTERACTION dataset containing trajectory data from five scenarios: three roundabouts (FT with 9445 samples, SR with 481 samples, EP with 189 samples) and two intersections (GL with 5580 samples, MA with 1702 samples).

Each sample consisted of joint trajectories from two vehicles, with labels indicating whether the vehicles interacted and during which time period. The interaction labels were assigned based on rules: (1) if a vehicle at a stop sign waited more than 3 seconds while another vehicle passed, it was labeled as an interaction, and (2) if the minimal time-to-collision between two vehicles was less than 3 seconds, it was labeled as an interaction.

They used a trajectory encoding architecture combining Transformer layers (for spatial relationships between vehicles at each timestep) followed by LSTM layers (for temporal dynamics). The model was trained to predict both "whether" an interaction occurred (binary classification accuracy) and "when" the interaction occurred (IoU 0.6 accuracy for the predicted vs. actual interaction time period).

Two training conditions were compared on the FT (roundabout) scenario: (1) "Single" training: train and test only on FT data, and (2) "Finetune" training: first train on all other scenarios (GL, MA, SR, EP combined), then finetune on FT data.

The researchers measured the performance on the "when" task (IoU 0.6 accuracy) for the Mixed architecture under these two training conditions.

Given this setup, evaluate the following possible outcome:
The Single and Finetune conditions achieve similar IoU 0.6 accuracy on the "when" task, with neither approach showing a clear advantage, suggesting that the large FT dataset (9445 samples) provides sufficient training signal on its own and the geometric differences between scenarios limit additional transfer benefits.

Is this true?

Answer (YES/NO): NO